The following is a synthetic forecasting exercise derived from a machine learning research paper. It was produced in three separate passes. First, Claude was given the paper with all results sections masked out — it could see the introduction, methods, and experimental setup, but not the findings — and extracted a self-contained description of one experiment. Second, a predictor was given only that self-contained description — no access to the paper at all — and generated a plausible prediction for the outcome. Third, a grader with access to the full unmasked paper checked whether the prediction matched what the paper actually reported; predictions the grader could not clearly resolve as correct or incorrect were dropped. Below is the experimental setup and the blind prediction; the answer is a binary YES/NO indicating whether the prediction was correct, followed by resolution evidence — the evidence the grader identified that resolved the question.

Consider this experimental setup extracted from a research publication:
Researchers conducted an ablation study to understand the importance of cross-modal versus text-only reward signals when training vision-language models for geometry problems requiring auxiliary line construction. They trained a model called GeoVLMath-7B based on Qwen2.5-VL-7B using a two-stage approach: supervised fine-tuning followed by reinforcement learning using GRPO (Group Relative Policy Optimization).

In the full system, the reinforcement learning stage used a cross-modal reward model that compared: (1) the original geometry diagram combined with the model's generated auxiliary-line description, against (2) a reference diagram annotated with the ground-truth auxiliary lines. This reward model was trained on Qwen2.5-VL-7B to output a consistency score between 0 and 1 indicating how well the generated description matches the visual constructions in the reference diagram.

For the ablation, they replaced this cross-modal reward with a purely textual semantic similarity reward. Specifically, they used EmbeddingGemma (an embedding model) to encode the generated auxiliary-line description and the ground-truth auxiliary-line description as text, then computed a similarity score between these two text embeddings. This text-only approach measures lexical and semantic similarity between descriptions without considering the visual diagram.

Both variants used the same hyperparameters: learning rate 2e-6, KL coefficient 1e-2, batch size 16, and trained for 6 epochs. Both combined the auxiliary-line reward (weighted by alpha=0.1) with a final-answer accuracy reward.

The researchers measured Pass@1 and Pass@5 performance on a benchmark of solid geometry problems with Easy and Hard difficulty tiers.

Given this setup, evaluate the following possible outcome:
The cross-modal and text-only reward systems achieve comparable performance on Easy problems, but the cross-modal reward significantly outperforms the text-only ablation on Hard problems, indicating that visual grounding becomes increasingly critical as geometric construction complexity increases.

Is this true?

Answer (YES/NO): NO